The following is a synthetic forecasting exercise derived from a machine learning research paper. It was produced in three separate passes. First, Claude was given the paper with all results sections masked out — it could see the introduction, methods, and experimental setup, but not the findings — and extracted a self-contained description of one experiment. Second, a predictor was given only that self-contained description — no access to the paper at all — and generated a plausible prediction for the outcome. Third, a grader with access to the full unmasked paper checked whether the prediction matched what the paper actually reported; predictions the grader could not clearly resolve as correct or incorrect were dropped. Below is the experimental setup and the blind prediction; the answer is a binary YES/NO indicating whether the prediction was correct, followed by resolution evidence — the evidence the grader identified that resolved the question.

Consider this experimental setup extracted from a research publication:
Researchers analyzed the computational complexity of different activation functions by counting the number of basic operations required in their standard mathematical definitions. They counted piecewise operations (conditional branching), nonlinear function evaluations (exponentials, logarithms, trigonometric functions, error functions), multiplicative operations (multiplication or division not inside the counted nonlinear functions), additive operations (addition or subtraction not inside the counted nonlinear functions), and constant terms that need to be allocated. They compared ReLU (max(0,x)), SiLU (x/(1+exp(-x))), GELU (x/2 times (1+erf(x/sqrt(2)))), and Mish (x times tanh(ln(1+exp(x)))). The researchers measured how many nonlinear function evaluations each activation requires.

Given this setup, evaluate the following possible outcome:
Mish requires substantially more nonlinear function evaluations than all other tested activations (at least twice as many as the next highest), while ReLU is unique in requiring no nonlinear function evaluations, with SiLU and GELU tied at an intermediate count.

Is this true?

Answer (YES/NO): NO